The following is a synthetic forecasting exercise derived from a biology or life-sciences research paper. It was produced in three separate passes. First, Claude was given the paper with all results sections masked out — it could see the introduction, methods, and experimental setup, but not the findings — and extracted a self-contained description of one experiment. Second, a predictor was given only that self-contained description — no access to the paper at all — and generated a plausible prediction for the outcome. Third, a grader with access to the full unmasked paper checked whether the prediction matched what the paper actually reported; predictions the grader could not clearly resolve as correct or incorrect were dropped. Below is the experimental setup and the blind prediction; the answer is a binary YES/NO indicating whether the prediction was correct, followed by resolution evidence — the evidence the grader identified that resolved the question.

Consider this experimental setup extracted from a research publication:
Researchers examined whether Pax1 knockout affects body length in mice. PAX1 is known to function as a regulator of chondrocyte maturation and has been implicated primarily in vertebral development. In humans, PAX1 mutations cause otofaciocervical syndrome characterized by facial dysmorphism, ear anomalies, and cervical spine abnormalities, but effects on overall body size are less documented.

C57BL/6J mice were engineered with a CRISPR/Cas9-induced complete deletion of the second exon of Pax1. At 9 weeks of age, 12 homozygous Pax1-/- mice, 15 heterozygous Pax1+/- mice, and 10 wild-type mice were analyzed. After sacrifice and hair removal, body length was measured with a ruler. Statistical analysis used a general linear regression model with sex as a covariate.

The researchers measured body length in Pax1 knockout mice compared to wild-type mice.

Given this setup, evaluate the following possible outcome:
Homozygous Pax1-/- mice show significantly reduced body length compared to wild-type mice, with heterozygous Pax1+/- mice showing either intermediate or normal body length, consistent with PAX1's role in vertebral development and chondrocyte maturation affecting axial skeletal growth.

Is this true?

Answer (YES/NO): NO